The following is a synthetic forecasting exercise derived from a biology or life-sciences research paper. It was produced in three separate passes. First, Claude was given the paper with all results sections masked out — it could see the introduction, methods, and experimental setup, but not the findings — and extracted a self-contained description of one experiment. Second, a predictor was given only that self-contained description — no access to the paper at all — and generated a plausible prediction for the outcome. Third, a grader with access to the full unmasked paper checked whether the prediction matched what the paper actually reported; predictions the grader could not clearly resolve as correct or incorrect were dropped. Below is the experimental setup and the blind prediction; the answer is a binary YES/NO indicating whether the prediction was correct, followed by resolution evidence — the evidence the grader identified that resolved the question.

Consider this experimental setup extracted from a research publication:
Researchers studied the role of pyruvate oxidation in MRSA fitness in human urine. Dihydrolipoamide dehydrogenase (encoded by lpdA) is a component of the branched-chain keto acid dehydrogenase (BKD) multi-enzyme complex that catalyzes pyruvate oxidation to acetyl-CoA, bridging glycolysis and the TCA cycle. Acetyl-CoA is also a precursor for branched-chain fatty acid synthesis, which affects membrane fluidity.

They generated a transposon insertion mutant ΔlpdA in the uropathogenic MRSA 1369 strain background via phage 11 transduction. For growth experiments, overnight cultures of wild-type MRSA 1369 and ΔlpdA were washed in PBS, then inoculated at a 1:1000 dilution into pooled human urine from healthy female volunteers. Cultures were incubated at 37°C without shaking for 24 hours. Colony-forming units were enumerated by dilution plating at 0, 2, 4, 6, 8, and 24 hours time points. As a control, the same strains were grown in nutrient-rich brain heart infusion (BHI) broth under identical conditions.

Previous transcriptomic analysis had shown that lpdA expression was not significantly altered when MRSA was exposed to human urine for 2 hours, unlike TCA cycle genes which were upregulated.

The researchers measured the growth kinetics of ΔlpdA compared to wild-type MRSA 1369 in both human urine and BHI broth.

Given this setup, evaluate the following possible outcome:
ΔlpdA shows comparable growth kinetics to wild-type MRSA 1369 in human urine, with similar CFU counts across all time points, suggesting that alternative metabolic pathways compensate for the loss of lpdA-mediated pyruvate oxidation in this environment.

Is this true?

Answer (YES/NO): NO